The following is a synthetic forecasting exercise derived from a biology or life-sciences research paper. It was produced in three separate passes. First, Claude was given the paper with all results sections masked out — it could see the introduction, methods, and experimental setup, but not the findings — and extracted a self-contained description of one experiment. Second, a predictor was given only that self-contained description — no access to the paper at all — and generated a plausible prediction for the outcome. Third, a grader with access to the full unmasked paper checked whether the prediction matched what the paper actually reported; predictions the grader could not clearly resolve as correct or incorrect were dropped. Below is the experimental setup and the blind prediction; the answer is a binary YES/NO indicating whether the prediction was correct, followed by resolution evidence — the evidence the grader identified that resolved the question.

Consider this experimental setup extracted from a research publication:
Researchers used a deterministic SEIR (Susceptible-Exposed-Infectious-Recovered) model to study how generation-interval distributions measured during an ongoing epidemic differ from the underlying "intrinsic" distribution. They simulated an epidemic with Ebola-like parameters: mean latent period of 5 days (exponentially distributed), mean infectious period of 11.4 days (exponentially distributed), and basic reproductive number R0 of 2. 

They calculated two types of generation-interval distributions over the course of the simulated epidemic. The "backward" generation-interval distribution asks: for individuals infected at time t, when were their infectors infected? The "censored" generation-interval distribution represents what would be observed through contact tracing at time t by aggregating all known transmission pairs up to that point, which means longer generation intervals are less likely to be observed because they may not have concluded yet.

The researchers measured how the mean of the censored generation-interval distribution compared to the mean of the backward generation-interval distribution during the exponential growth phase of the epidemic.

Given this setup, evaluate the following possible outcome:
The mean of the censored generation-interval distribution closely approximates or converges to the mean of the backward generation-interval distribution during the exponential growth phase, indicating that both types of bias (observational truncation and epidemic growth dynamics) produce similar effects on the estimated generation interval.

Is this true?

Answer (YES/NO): YES